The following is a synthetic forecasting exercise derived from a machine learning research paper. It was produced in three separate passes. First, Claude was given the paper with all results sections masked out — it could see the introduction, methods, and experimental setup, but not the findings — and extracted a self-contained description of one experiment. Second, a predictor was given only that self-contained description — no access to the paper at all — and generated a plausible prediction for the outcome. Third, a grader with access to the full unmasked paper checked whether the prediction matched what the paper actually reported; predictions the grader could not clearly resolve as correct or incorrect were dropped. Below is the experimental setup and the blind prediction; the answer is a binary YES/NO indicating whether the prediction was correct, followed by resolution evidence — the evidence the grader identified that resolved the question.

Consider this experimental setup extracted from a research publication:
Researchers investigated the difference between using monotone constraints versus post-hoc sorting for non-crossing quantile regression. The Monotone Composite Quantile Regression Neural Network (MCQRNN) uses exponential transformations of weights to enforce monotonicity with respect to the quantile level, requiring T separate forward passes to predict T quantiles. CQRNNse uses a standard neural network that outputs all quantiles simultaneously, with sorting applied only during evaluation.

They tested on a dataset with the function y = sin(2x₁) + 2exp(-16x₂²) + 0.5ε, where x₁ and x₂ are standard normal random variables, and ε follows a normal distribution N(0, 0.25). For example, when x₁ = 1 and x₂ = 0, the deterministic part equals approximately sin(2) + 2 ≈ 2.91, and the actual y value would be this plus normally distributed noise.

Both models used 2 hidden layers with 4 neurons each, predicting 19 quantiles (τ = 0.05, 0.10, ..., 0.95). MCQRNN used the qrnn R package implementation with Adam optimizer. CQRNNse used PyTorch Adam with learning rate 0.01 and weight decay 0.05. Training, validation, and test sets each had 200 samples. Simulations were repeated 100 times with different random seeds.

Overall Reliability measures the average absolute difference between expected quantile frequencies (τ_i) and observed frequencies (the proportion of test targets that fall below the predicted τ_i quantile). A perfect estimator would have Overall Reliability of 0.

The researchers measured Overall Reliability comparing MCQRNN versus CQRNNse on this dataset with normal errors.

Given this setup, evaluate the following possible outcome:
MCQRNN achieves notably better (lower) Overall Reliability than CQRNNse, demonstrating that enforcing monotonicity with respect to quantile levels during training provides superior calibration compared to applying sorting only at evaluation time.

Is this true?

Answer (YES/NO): NO